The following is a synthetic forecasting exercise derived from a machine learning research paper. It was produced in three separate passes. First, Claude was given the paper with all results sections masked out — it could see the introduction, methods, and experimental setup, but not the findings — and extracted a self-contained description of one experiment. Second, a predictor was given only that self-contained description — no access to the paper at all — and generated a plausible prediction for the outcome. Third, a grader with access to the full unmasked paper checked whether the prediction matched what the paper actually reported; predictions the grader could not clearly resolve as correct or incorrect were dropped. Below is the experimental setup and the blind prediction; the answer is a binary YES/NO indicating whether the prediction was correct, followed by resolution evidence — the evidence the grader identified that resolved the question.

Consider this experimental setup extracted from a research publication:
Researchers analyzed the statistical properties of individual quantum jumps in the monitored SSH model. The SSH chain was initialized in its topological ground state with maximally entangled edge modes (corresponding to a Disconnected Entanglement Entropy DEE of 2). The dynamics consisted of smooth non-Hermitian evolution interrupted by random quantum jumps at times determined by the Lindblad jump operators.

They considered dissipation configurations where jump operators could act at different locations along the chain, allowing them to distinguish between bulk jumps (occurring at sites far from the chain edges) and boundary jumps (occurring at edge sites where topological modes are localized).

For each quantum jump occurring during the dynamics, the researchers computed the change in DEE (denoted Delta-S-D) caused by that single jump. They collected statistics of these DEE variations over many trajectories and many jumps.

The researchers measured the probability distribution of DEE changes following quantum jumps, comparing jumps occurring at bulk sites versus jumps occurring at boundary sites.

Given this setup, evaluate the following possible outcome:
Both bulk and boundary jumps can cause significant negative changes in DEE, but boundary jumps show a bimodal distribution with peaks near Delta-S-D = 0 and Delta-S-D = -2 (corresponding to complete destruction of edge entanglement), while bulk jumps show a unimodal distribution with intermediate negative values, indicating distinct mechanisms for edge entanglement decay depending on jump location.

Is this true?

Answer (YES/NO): NO